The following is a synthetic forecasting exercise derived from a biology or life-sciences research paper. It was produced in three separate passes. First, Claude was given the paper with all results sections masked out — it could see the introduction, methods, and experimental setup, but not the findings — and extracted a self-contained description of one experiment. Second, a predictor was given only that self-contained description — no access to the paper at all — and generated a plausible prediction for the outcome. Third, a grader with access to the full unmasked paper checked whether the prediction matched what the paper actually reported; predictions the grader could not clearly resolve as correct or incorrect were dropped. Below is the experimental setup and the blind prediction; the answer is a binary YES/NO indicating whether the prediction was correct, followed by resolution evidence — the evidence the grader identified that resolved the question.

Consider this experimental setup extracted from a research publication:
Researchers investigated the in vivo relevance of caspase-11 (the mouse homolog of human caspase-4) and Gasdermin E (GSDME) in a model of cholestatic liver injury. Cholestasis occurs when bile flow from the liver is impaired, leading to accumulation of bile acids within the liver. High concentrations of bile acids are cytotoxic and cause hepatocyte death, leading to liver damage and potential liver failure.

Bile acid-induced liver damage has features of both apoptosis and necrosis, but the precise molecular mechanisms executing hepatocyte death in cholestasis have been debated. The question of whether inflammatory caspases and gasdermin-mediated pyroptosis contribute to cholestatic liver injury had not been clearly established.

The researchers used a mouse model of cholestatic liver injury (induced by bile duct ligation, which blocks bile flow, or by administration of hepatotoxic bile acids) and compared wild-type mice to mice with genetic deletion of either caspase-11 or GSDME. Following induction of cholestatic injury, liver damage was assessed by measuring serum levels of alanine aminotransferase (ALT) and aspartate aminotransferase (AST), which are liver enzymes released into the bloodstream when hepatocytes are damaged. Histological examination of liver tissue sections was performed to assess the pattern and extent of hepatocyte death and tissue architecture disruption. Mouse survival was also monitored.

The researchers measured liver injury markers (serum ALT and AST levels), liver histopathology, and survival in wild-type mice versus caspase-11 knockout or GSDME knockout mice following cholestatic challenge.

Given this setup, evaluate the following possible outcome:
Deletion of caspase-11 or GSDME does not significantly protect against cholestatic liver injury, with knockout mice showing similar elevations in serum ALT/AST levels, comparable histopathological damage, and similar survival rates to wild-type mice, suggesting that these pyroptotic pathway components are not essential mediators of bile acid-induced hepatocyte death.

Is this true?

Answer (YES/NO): NO